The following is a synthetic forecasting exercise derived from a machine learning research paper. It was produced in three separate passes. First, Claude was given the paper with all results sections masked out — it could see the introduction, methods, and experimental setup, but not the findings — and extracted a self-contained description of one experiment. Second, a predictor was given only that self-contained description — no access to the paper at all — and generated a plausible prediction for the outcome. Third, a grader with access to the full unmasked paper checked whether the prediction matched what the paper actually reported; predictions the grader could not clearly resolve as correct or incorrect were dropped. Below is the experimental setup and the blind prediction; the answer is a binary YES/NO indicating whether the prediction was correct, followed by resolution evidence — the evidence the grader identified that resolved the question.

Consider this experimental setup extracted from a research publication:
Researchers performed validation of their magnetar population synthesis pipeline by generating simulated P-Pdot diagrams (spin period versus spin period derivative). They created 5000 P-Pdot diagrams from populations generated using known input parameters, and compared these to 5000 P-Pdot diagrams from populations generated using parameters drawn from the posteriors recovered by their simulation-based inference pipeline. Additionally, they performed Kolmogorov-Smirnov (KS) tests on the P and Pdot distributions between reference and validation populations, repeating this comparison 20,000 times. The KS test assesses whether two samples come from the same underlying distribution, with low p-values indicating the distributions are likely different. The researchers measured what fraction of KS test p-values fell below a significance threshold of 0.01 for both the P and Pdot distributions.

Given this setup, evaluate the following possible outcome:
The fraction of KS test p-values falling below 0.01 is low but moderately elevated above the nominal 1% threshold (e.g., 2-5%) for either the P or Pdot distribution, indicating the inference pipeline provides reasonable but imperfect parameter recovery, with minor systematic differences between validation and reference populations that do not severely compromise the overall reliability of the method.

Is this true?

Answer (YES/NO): NO